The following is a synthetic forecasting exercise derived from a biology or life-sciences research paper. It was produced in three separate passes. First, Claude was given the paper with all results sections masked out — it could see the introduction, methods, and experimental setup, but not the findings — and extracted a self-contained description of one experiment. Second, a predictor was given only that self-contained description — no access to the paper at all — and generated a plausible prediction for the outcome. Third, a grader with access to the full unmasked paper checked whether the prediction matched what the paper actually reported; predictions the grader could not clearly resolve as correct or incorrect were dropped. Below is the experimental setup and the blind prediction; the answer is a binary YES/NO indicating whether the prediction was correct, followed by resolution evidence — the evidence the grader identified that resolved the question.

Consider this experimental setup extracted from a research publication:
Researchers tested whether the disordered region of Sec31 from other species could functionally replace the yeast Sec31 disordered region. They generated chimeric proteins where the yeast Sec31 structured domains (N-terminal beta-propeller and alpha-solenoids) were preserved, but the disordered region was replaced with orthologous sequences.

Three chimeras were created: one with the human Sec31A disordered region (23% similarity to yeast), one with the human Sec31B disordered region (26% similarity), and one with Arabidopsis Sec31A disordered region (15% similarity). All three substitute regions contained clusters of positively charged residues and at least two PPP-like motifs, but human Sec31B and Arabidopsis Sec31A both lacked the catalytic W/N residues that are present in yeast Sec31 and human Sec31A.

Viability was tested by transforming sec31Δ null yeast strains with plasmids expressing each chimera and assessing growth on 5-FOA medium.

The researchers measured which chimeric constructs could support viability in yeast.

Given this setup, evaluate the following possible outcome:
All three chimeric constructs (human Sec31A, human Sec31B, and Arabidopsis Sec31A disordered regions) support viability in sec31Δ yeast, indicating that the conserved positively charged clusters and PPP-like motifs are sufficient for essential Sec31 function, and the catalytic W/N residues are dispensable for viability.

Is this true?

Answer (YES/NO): NO